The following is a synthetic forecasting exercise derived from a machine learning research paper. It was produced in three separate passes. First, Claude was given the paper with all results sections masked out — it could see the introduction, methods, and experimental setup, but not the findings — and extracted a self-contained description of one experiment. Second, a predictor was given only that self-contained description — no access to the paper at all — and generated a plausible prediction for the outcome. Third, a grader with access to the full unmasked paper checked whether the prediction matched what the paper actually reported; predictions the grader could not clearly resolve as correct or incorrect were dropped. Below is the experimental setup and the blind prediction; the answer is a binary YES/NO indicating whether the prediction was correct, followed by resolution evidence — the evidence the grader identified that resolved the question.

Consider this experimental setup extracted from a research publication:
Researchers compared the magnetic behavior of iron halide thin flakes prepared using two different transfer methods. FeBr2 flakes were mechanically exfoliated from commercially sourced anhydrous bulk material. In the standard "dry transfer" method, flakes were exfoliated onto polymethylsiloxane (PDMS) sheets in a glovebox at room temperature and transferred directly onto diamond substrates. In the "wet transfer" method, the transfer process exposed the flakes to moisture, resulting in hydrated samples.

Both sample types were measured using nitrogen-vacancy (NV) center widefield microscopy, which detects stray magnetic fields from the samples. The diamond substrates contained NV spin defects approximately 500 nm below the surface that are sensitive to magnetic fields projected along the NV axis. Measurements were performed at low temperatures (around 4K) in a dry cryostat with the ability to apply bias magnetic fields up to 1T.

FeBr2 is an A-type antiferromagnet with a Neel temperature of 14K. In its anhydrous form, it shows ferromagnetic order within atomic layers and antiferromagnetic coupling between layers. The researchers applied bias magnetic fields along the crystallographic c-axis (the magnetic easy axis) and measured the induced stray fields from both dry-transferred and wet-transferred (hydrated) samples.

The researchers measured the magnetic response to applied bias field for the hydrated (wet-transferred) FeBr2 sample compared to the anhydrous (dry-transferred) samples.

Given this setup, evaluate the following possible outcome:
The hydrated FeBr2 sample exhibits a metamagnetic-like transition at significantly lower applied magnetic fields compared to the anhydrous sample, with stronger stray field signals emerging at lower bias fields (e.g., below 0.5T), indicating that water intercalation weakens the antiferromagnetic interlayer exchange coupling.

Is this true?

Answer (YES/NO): NO